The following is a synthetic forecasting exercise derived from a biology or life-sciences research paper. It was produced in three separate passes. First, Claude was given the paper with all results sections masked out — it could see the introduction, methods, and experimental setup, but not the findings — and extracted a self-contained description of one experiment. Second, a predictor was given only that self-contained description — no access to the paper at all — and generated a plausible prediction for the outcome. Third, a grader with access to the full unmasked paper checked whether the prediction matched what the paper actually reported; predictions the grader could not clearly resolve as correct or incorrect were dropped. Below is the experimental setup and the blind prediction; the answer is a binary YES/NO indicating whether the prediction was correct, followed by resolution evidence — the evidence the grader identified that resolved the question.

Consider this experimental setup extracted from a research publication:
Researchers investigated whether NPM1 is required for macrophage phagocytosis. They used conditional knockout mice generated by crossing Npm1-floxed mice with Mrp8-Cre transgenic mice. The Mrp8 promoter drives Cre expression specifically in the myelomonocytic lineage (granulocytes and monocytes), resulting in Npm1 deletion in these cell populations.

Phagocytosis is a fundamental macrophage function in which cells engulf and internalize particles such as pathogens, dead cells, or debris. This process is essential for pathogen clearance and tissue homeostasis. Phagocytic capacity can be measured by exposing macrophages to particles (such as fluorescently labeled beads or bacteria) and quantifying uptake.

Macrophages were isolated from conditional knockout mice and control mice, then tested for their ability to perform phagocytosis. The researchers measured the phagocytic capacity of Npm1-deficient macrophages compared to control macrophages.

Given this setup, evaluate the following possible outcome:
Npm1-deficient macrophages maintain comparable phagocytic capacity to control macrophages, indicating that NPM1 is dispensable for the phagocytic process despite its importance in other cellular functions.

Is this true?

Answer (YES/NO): NO